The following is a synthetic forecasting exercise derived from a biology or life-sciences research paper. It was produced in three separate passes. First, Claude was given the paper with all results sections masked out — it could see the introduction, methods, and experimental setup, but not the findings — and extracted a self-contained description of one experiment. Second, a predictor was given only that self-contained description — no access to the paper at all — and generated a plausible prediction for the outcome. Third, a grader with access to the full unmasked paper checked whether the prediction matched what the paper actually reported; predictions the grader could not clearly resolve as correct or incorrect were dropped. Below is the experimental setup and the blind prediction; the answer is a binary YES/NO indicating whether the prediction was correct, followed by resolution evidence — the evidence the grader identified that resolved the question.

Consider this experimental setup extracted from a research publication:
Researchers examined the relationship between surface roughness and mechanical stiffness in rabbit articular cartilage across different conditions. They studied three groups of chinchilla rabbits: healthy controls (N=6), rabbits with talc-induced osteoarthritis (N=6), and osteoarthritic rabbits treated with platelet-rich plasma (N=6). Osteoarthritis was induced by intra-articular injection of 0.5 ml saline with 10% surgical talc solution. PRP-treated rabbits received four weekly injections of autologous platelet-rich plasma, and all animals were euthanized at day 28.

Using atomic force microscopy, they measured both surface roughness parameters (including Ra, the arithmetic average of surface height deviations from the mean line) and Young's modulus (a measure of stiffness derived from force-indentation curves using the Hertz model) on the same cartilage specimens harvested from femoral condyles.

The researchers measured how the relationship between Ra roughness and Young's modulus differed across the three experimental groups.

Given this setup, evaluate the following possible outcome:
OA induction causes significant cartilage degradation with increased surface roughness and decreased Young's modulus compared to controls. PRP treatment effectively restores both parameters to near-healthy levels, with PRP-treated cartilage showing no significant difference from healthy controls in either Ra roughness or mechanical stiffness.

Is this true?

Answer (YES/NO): NO